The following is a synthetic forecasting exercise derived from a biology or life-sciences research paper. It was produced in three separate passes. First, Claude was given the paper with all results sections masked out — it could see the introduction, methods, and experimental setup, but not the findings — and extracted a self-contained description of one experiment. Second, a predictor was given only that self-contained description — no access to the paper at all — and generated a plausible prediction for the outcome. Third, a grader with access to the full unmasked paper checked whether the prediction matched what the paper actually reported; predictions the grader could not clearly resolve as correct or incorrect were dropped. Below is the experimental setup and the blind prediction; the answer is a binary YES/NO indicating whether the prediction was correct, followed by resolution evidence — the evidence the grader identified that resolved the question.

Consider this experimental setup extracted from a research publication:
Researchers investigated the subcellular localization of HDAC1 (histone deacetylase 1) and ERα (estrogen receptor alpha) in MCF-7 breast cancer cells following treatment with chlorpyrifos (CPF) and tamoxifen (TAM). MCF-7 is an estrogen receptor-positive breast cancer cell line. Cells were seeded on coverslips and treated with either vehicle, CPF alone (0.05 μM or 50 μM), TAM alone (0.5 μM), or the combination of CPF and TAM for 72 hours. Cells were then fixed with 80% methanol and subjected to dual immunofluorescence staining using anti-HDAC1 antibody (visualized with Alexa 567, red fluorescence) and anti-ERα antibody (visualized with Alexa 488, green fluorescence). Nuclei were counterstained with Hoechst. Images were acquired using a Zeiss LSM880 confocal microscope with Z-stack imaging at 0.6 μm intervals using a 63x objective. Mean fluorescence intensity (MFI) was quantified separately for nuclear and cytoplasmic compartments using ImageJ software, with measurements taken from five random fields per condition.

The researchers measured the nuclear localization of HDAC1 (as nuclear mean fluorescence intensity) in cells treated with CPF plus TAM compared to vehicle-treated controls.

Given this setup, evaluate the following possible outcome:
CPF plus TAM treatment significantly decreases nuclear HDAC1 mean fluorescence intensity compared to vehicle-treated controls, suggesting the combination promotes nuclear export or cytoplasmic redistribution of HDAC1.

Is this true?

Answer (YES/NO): NO